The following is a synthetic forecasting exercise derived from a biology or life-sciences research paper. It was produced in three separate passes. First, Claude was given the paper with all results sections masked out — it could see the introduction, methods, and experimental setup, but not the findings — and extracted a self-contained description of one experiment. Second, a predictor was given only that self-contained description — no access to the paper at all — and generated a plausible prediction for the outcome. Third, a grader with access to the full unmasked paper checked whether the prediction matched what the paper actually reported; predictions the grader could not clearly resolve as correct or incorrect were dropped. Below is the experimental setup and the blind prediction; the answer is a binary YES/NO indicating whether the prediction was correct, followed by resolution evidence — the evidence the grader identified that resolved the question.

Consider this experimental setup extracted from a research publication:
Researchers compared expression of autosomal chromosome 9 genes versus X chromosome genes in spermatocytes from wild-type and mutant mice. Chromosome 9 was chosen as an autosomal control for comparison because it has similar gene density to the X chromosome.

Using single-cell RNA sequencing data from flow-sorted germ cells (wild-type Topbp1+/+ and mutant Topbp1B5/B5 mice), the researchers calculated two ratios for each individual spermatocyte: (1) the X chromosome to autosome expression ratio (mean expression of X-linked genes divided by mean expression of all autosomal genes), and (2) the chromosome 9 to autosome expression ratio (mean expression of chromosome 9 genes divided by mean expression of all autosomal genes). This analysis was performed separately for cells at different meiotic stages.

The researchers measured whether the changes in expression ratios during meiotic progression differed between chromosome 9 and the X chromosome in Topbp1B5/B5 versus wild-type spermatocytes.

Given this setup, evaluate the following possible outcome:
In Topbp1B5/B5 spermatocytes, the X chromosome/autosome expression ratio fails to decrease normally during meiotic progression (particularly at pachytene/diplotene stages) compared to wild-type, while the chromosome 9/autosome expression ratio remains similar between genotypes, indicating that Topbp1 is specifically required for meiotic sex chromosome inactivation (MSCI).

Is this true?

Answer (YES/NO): YES